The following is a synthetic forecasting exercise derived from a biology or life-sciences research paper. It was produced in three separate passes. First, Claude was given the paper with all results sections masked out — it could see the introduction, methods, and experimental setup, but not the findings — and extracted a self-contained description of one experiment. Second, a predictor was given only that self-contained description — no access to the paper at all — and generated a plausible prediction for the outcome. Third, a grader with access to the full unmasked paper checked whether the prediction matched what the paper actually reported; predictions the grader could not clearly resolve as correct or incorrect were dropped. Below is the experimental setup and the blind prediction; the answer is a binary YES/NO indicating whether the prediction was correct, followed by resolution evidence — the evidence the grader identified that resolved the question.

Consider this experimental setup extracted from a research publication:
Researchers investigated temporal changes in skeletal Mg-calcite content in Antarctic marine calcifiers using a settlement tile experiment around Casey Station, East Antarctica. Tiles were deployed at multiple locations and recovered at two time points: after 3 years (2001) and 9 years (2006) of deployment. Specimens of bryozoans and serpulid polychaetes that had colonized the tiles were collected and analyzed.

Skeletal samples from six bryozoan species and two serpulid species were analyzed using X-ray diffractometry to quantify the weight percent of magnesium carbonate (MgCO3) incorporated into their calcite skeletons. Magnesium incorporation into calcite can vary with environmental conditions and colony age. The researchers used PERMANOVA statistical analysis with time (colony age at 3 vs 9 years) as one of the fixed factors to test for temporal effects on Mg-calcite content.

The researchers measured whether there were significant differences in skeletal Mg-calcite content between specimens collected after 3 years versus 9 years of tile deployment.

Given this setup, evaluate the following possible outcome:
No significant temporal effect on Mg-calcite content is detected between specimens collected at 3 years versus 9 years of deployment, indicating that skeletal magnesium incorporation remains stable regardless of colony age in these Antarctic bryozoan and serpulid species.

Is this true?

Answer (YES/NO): YES